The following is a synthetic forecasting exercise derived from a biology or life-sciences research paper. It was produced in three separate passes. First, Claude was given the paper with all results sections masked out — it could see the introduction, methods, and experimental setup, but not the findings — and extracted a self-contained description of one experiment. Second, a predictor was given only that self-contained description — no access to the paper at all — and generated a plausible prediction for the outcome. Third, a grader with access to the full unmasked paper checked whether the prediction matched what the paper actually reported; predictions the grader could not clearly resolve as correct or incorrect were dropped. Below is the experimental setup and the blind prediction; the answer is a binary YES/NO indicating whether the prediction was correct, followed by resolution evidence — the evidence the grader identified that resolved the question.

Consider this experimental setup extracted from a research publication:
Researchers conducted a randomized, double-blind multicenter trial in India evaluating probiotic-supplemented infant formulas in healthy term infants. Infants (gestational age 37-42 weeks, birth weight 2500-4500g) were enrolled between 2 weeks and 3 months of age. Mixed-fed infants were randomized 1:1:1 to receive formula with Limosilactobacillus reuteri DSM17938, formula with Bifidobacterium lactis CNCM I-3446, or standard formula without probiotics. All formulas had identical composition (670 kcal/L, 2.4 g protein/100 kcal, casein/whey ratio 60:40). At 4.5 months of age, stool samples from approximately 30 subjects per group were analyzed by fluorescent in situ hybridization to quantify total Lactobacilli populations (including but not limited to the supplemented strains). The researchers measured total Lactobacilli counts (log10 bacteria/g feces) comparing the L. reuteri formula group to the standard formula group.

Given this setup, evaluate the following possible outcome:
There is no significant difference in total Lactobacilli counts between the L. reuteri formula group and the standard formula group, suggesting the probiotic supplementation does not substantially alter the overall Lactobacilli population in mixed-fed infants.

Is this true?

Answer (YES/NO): NO